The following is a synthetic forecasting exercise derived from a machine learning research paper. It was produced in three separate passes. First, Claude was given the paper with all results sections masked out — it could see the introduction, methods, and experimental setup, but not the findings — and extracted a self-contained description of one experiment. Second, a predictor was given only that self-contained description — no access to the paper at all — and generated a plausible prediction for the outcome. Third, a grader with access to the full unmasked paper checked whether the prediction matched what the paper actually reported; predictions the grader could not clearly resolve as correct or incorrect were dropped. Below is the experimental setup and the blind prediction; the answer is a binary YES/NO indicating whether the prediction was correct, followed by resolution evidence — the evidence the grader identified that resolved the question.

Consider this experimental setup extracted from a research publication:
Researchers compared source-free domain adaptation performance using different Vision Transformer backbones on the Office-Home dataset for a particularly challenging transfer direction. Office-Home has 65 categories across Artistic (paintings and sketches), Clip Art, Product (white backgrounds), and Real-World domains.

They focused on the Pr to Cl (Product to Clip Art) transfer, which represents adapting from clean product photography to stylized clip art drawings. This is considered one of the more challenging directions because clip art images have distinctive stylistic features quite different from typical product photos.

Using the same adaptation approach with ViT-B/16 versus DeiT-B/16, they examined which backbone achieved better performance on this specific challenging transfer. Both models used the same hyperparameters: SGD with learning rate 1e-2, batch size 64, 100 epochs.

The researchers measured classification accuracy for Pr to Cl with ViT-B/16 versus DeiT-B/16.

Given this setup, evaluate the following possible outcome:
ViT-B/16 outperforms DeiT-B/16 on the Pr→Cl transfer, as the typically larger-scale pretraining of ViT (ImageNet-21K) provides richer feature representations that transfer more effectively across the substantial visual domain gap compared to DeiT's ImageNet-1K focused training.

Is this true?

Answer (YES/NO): NO